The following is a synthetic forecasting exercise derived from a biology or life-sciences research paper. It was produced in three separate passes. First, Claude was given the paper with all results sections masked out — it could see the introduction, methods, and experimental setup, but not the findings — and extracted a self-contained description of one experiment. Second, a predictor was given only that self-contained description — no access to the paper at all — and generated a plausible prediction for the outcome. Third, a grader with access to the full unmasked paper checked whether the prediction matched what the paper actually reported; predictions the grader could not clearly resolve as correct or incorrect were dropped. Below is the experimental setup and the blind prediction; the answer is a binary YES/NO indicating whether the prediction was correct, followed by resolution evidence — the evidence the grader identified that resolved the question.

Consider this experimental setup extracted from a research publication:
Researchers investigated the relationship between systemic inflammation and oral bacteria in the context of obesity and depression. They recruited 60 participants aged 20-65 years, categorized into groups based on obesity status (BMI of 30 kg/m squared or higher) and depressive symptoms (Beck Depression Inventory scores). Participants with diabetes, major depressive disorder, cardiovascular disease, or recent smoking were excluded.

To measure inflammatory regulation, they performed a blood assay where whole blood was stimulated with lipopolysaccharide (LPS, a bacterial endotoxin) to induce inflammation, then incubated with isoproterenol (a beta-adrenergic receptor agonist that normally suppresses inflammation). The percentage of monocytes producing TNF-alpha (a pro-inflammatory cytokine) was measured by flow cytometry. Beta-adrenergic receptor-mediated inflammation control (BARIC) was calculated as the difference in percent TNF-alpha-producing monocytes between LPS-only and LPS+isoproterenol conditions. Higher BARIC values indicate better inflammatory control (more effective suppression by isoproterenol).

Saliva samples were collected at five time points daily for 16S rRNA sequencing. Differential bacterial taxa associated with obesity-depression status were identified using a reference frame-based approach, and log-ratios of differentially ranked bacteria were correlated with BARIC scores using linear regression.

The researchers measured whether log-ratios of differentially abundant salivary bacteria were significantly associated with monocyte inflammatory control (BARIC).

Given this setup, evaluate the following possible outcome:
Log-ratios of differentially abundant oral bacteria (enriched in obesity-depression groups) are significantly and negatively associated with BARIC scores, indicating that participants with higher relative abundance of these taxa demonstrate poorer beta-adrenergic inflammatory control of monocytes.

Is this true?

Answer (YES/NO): NO